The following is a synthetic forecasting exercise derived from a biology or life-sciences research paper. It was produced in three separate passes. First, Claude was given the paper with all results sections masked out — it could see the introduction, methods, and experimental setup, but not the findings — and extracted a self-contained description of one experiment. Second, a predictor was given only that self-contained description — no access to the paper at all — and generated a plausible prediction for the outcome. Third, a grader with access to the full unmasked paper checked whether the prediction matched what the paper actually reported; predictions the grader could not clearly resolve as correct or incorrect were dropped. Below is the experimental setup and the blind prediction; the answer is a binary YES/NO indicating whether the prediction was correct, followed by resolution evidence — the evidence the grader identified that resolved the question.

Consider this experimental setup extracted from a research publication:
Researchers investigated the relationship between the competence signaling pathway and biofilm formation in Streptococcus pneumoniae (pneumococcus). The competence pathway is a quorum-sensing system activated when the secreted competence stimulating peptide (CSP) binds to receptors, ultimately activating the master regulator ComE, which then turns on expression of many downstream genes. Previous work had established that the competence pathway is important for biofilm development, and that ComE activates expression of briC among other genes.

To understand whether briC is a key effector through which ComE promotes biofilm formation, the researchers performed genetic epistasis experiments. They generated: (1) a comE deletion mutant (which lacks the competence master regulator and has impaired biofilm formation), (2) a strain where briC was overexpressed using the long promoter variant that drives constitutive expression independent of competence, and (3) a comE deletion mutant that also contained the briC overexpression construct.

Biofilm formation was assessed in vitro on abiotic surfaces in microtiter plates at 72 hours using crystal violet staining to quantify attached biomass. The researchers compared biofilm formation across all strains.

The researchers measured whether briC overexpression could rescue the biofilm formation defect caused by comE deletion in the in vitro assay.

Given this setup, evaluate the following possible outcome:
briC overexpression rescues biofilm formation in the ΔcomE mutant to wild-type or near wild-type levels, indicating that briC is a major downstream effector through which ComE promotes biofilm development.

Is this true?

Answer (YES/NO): YES